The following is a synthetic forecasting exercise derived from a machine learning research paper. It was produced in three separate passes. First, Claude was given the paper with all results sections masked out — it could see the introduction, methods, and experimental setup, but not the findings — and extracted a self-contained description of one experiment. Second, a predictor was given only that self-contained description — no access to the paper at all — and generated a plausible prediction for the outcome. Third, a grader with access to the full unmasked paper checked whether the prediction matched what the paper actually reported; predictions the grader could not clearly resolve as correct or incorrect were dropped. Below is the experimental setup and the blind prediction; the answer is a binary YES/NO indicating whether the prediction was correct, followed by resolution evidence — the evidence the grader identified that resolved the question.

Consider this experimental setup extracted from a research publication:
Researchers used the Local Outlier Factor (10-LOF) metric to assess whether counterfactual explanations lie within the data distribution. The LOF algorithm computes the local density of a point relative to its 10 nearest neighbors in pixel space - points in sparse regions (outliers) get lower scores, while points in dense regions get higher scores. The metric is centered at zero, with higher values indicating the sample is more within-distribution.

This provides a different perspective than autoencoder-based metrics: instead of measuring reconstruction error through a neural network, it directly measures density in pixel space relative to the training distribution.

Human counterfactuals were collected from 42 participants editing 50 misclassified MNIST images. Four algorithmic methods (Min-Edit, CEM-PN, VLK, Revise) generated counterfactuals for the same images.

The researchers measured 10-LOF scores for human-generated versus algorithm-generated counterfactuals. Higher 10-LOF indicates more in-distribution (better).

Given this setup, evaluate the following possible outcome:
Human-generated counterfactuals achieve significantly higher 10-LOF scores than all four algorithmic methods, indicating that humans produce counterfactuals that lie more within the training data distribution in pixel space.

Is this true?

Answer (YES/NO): NO